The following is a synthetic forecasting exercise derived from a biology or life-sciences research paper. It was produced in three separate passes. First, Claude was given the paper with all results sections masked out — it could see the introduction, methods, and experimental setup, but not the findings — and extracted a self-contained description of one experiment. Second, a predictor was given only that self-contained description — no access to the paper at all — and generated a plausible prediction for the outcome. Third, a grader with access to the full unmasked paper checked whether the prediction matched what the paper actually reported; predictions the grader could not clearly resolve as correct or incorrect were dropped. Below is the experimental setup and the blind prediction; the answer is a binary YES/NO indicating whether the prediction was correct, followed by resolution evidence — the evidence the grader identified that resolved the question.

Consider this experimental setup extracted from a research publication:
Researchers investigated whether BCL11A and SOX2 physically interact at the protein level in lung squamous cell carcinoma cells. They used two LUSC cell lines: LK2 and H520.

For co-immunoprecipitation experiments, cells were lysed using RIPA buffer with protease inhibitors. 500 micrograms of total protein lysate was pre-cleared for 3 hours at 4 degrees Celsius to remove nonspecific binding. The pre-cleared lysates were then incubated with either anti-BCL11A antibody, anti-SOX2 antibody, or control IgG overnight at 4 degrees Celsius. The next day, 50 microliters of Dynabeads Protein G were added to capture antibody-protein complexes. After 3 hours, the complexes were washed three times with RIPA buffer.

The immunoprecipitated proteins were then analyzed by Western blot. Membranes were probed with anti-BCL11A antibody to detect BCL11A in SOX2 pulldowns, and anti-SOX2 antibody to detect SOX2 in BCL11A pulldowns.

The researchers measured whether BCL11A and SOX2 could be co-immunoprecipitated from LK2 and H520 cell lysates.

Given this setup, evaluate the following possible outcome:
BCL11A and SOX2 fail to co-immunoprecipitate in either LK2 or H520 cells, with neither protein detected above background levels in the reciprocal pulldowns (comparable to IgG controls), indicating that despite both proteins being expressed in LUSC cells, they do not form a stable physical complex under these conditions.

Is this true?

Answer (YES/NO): NO